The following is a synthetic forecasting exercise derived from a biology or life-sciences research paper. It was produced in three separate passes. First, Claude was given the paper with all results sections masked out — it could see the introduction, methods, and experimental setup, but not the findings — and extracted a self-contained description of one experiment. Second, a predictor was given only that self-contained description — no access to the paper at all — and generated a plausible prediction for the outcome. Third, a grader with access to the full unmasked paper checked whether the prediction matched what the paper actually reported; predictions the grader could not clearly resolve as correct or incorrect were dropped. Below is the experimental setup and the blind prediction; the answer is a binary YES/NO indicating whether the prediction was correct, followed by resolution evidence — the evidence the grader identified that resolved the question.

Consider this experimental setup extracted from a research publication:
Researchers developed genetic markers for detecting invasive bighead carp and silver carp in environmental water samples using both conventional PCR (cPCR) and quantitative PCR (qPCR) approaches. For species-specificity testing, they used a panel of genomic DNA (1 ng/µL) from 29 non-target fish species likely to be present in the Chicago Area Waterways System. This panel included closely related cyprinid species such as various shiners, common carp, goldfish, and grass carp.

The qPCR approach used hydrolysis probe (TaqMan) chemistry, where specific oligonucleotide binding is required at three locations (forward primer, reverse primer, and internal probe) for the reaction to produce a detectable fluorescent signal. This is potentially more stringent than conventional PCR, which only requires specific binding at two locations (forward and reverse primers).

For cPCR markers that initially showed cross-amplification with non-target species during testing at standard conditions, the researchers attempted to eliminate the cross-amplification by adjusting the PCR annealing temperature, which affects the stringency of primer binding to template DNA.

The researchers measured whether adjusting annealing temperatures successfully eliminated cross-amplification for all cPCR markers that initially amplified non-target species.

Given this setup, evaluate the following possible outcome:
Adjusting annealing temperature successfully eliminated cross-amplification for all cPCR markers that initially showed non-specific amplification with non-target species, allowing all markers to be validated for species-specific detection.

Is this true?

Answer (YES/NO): NO